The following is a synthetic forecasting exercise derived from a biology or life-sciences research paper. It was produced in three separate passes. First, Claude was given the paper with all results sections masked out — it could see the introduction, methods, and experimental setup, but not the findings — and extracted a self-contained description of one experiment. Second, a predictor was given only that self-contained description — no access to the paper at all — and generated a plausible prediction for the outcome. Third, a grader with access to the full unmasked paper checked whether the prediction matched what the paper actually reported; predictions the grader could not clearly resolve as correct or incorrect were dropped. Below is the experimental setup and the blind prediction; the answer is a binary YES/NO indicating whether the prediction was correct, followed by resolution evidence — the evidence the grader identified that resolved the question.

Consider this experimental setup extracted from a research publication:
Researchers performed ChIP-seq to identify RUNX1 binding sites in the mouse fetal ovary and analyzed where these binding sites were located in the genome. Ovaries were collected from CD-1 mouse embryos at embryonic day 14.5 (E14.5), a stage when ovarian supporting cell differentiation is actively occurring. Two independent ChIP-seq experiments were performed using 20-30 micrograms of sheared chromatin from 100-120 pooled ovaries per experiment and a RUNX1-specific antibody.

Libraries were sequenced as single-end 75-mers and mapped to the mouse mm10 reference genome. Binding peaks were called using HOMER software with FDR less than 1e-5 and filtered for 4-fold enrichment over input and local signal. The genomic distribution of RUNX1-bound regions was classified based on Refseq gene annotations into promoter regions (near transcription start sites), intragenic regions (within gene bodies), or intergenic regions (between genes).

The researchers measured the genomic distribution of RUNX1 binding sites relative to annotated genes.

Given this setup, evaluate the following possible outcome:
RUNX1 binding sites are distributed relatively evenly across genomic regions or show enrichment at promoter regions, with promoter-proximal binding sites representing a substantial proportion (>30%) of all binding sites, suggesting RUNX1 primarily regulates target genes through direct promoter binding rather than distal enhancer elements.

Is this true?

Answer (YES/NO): NO